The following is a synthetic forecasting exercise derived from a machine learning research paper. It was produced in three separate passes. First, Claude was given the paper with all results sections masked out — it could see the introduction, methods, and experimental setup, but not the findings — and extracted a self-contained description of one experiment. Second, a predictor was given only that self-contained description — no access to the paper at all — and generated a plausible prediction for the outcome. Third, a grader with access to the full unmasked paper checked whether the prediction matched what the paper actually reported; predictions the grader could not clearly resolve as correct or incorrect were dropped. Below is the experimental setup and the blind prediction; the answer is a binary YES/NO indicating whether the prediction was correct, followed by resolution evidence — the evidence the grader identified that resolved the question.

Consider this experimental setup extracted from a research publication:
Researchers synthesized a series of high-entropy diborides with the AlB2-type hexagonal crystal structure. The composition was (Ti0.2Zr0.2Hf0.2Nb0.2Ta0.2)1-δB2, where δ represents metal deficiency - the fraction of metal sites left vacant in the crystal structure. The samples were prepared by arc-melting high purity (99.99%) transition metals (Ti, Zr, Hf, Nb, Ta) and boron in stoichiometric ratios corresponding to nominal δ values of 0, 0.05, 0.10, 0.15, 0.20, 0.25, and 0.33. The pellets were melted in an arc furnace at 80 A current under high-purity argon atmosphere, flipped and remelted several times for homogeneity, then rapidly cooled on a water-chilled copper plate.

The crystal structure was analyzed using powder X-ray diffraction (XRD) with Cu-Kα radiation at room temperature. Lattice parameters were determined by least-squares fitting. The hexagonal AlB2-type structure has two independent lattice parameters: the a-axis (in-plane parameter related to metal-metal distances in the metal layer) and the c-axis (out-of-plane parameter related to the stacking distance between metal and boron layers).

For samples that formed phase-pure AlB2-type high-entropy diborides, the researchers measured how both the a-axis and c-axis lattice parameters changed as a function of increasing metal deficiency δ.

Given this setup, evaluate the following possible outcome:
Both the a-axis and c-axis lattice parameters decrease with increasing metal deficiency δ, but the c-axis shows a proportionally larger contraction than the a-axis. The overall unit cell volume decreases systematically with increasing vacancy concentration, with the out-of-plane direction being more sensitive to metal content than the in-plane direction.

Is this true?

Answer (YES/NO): NO